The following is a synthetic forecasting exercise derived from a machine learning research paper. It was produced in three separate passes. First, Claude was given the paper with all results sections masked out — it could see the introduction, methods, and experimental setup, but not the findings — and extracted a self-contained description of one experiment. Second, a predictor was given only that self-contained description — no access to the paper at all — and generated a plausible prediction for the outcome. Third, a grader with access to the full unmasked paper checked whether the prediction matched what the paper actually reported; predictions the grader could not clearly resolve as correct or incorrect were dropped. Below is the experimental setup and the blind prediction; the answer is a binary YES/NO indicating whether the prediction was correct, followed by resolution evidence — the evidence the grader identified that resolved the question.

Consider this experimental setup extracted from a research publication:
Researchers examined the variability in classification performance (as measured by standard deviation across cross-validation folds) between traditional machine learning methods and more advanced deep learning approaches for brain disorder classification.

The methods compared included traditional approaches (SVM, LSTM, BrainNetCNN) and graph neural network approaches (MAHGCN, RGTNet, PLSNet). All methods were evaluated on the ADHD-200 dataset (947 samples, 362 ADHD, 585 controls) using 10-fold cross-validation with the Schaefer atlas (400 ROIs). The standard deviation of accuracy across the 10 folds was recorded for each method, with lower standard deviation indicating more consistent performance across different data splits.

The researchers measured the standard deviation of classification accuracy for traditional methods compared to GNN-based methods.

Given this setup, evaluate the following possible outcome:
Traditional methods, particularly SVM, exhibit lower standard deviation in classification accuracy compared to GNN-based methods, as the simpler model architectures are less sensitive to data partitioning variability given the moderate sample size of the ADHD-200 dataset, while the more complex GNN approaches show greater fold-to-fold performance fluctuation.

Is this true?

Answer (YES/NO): YES